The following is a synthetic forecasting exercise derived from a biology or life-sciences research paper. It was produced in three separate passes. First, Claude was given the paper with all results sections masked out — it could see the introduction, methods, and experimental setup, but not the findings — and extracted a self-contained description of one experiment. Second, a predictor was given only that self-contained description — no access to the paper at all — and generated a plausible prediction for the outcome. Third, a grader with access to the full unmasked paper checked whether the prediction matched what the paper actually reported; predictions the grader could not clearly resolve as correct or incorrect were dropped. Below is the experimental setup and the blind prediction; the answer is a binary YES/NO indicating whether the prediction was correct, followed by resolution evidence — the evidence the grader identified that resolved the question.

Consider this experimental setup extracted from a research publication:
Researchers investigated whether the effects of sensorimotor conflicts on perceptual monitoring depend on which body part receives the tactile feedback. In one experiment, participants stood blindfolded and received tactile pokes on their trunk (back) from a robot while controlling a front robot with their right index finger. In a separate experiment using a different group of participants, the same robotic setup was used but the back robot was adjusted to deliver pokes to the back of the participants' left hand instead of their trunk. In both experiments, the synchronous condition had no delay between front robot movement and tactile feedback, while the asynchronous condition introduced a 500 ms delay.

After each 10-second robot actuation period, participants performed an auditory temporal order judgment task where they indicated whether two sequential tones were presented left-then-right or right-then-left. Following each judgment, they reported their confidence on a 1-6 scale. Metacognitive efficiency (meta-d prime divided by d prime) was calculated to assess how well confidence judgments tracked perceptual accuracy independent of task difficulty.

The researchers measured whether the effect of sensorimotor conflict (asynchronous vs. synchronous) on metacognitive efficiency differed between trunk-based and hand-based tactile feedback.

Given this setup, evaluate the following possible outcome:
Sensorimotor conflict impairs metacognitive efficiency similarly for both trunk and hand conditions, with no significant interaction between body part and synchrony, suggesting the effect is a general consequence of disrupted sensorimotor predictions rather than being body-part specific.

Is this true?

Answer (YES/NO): NO